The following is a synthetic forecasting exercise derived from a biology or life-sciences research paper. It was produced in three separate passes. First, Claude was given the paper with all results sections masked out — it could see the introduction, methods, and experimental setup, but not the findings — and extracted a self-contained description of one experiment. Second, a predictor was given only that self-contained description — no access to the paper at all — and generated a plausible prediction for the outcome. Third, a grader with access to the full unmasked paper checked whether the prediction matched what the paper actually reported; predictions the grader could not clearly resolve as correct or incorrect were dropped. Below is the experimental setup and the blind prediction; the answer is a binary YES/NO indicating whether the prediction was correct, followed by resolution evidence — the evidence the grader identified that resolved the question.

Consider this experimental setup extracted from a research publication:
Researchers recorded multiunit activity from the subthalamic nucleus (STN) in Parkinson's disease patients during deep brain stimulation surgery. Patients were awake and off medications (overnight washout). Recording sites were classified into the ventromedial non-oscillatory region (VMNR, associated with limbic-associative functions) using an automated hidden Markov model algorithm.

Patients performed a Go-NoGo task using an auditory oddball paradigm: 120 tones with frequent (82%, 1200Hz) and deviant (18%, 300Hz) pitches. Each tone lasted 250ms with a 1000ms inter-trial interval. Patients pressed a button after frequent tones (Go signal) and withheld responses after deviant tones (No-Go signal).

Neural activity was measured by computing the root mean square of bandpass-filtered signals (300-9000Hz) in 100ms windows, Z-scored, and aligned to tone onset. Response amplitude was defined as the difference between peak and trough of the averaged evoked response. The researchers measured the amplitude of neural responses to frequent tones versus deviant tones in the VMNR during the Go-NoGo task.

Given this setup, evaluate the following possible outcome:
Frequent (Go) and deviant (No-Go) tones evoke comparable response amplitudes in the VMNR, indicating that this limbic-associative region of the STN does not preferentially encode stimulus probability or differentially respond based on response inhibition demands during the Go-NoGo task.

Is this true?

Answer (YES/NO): NO